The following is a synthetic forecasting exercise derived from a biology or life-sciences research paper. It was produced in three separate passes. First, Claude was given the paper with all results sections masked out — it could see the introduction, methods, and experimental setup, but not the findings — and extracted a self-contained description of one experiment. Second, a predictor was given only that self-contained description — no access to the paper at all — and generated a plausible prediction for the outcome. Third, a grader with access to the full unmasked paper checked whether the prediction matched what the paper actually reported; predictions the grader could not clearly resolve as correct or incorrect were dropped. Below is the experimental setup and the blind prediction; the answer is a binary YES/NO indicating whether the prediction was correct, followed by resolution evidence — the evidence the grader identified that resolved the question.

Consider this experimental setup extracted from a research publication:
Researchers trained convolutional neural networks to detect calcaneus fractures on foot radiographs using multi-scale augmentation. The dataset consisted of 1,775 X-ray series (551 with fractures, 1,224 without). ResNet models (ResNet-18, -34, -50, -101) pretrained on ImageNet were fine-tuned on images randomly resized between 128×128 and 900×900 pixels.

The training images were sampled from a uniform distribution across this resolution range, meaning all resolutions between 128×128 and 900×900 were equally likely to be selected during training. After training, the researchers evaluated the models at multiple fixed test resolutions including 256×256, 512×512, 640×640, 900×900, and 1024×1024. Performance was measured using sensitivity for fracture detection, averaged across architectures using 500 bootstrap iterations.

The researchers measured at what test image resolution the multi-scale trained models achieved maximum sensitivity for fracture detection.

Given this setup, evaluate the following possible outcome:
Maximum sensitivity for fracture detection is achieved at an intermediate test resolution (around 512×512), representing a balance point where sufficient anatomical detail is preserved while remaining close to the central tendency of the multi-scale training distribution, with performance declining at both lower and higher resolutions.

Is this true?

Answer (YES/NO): YES